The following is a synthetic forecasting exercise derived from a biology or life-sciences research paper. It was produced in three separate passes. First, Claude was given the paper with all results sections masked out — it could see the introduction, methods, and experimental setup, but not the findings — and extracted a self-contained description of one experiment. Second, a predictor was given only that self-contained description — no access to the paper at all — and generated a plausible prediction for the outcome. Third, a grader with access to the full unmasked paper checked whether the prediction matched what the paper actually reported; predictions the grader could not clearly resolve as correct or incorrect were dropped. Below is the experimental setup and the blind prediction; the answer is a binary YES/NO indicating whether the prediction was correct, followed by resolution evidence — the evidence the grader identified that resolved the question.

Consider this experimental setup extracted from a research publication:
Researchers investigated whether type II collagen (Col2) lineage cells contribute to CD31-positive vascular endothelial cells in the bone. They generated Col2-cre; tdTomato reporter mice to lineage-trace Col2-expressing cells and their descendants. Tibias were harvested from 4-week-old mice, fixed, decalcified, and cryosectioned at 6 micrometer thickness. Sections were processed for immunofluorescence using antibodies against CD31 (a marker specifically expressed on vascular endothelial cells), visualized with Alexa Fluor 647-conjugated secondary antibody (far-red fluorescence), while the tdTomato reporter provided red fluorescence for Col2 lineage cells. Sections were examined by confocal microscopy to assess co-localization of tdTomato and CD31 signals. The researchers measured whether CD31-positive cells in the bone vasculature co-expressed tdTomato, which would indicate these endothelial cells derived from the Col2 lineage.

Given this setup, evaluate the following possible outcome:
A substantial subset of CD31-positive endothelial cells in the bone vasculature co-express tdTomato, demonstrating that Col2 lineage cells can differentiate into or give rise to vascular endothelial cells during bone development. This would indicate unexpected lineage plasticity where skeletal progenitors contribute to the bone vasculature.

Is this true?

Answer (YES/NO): YES